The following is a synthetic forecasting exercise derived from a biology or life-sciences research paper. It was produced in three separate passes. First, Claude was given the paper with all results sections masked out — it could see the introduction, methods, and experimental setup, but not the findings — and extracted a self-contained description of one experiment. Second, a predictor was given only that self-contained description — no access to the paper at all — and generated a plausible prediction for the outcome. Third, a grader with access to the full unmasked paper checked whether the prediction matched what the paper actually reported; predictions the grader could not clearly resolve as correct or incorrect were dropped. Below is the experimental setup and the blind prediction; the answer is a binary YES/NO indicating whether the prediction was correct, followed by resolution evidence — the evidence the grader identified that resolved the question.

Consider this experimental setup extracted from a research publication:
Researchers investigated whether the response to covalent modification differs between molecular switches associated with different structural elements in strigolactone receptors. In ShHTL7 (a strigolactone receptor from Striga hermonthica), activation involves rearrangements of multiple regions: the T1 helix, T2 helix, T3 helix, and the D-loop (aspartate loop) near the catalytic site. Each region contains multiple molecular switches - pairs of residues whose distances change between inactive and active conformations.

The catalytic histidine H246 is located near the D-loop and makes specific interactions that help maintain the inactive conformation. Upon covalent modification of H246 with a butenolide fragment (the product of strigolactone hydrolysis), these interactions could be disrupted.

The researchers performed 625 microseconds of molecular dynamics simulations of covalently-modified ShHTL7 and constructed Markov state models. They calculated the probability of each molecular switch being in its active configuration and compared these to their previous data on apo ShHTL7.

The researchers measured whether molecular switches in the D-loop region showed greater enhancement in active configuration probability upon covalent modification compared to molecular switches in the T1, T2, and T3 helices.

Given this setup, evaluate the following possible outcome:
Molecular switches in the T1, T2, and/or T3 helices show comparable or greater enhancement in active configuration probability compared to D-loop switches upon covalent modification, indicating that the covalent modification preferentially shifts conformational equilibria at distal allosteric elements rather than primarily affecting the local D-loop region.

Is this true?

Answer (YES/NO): YES